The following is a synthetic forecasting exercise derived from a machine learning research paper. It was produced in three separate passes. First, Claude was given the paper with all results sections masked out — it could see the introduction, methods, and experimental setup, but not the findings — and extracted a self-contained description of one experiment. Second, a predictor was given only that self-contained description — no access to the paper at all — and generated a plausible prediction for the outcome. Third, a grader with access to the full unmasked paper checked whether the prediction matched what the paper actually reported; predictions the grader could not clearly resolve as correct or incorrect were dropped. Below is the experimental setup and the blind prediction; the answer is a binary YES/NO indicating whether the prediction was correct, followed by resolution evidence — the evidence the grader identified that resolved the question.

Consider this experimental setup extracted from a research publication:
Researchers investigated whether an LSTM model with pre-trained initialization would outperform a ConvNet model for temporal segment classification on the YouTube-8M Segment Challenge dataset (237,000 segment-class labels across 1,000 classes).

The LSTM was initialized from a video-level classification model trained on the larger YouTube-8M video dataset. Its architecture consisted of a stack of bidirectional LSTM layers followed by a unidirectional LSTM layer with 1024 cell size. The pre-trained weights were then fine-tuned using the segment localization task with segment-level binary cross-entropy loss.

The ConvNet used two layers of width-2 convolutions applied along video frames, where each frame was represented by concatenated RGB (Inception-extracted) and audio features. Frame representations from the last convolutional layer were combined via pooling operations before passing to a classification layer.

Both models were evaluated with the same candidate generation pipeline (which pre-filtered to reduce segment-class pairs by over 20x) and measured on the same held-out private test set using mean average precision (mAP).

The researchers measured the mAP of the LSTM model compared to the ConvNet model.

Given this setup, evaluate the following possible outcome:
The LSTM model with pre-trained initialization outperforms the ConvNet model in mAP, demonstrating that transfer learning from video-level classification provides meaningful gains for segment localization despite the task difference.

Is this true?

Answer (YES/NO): NO